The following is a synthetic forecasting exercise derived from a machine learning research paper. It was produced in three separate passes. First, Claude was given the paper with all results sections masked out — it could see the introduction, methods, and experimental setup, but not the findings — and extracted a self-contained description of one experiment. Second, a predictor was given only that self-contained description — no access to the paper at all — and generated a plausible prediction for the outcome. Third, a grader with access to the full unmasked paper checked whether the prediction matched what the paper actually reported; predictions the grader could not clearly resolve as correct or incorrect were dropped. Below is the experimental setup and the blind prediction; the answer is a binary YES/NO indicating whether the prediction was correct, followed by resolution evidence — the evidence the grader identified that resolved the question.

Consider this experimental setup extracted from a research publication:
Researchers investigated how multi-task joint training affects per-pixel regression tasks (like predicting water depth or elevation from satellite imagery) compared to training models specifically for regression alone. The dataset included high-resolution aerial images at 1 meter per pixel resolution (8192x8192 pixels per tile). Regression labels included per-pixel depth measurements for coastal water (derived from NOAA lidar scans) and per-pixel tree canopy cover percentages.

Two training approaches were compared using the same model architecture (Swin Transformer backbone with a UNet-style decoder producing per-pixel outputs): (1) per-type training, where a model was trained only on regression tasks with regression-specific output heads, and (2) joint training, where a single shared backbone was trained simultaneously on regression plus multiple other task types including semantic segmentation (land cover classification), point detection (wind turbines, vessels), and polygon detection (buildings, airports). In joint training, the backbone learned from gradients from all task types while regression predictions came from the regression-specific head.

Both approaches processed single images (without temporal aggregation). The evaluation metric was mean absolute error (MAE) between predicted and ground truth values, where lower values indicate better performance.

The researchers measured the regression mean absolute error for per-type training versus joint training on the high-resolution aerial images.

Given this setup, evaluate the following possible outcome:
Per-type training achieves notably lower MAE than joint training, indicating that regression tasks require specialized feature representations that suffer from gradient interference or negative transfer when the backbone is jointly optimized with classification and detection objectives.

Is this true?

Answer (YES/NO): NO